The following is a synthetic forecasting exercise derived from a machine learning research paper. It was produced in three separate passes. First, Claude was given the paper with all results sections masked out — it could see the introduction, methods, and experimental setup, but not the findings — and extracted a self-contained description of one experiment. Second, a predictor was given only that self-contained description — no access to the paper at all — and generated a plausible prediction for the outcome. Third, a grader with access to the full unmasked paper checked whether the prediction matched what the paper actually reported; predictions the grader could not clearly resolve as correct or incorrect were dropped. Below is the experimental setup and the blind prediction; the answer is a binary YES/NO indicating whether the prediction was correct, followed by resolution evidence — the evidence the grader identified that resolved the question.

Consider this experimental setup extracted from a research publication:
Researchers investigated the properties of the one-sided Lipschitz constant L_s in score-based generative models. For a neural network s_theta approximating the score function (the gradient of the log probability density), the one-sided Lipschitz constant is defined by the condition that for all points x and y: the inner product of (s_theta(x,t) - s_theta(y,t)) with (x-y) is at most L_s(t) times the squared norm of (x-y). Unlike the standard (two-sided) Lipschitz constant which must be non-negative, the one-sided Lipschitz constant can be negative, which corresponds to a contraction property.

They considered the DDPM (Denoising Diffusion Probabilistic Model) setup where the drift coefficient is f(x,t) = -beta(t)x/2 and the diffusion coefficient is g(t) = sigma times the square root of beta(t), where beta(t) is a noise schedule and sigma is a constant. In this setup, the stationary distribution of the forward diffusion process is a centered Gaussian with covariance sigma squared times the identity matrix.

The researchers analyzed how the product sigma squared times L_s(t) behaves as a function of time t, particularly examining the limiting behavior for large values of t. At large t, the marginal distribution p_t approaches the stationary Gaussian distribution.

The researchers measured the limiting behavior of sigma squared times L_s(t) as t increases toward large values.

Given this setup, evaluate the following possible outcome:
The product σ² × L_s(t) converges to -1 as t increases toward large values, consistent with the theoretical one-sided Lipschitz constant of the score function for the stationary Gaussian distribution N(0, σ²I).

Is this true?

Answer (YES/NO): YES